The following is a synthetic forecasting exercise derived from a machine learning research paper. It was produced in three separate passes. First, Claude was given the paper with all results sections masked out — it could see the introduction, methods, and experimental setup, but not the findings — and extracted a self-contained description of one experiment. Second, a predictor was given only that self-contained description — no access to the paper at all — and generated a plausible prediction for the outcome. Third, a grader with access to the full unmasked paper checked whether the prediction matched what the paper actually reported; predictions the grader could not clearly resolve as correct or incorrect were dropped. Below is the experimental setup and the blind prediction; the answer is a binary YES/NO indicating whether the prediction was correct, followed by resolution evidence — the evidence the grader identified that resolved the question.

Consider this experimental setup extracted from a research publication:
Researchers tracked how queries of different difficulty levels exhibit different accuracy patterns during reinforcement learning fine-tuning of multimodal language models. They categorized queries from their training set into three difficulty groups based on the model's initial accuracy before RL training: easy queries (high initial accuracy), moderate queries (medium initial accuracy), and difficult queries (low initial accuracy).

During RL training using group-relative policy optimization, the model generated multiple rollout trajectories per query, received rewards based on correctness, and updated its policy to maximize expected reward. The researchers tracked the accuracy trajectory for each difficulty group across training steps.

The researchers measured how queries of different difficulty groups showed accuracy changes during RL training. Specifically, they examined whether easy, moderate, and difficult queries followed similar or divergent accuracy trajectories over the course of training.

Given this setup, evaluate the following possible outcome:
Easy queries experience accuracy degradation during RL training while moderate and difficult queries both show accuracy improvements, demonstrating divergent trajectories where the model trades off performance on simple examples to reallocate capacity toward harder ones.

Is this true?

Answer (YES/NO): NO